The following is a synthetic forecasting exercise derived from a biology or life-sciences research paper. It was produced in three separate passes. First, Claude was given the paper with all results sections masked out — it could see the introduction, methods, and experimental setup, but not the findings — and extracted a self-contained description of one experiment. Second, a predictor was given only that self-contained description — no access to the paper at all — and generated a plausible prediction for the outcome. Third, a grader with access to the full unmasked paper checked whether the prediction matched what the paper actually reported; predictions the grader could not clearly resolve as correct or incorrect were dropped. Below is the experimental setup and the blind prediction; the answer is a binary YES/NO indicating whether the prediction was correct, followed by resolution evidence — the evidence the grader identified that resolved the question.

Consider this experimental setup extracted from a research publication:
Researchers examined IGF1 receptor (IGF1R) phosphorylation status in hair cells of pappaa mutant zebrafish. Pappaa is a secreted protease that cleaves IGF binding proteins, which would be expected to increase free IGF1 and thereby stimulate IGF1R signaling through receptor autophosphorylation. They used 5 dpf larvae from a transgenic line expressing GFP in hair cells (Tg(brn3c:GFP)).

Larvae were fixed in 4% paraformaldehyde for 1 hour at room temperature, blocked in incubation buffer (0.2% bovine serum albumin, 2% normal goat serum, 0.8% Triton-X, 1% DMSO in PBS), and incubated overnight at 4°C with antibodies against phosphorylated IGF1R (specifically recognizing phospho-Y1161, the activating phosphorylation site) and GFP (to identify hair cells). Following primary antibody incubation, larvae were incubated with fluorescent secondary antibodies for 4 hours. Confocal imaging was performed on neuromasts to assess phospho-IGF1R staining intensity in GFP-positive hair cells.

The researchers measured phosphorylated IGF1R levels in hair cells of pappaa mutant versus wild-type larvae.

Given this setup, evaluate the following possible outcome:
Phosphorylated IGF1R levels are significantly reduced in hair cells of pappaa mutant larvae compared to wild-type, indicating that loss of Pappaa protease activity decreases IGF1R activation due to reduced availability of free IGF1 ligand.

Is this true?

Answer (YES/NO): YES